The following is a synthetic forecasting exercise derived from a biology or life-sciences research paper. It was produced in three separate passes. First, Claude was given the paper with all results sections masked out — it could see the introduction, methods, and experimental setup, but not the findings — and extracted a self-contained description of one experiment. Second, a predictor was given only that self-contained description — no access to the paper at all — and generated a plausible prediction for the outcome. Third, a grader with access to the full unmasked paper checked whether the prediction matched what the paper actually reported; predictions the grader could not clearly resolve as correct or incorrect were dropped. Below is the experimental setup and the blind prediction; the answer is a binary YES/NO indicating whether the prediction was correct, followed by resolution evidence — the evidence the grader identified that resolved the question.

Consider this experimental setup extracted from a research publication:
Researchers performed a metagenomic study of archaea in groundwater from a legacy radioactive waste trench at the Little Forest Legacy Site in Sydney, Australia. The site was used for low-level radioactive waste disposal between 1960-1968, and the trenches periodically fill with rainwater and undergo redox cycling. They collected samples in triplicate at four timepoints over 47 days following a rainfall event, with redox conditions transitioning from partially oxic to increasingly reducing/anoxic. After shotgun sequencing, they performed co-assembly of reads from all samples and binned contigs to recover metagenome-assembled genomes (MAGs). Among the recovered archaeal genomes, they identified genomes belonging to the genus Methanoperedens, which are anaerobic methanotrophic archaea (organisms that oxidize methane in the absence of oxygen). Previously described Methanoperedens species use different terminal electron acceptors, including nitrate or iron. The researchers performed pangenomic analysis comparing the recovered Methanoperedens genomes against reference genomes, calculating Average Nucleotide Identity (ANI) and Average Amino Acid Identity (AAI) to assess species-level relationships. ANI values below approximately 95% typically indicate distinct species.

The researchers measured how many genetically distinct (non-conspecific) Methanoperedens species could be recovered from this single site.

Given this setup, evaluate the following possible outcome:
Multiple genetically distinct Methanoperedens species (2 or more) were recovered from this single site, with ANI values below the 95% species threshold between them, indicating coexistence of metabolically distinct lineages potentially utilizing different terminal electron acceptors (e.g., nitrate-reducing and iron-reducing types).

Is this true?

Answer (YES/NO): NO